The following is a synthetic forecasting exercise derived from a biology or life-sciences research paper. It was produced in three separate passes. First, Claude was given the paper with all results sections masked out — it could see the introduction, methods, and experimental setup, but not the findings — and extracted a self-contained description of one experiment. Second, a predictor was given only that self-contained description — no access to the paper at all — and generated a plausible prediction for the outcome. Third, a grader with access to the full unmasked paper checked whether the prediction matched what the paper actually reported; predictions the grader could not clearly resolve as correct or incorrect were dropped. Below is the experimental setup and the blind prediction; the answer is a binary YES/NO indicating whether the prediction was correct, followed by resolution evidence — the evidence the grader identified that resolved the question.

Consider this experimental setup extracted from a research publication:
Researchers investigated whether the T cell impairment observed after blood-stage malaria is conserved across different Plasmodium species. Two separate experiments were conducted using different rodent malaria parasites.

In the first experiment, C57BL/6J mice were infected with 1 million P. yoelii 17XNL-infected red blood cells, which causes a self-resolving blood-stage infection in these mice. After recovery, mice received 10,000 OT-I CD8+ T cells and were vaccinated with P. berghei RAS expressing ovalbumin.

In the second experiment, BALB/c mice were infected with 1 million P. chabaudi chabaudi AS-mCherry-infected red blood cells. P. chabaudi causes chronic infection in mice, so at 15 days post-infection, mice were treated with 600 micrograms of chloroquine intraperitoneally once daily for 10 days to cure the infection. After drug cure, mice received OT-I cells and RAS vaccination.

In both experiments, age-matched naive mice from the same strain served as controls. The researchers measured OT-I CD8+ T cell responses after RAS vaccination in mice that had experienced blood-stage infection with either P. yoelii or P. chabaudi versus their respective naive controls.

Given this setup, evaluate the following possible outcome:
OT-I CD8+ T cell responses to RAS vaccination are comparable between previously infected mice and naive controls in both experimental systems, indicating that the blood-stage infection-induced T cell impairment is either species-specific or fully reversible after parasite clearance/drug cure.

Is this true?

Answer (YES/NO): NO